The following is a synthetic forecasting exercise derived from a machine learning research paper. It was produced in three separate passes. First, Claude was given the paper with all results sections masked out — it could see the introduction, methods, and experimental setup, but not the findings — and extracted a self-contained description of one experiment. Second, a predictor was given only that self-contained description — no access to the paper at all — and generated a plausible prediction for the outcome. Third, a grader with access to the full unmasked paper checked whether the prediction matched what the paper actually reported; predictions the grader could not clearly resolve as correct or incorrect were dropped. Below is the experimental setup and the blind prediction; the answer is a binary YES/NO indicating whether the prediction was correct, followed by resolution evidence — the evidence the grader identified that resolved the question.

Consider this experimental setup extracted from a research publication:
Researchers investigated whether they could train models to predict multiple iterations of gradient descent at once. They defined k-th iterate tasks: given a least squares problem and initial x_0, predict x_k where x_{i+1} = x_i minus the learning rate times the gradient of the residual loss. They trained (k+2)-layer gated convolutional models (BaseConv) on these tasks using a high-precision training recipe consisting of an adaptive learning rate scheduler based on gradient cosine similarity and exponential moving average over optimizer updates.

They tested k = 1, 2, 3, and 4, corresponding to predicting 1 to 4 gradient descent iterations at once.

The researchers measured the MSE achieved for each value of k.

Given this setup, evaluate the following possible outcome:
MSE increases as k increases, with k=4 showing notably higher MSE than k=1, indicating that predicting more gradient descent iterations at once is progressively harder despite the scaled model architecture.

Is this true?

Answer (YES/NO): YES